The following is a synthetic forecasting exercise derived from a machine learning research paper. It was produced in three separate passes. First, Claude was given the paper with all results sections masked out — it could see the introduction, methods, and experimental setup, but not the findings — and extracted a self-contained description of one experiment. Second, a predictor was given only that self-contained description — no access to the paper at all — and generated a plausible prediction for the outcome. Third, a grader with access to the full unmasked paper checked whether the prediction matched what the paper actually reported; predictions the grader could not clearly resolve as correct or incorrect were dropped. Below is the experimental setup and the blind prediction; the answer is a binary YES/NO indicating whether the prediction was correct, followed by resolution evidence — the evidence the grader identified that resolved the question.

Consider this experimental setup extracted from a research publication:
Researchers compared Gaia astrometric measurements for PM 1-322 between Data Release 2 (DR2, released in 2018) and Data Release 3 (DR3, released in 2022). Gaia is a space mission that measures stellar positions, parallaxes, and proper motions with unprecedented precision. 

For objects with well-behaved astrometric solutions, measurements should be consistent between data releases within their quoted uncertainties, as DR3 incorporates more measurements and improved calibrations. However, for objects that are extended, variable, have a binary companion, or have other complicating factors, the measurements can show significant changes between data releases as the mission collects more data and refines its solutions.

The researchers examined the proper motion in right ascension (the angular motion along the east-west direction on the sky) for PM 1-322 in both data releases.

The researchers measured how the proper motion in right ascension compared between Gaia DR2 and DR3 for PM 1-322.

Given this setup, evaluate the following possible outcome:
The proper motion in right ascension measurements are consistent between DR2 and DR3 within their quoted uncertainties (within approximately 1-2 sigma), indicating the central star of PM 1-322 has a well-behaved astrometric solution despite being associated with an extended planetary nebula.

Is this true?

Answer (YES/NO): NO